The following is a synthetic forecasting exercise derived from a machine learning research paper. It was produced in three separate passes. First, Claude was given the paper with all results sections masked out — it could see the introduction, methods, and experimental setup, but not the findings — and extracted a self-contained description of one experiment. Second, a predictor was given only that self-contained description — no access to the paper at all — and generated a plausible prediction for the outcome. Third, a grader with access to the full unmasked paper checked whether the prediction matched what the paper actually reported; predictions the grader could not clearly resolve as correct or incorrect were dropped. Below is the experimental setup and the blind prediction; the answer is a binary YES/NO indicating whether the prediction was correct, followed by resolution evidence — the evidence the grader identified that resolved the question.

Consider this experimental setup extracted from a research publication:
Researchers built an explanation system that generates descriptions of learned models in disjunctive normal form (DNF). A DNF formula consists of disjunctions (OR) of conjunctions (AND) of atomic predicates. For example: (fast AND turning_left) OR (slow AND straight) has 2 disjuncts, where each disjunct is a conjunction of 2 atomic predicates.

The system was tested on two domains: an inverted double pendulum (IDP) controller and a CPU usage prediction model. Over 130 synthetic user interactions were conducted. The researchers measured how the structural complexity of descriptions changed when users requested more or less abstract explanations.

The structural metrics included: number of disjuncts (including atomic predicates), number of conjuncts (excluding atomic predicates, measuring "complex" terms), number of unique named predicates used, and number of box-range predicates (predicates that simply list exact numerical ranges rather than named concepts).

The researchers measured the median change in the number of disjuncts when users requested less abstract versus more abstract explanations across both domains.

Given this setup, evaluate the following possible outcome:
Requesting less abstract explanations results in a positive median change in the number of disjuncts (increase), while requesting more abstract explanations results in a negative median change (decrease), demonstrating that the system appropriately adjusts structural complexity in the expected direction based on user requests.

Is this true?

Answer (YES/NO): YES